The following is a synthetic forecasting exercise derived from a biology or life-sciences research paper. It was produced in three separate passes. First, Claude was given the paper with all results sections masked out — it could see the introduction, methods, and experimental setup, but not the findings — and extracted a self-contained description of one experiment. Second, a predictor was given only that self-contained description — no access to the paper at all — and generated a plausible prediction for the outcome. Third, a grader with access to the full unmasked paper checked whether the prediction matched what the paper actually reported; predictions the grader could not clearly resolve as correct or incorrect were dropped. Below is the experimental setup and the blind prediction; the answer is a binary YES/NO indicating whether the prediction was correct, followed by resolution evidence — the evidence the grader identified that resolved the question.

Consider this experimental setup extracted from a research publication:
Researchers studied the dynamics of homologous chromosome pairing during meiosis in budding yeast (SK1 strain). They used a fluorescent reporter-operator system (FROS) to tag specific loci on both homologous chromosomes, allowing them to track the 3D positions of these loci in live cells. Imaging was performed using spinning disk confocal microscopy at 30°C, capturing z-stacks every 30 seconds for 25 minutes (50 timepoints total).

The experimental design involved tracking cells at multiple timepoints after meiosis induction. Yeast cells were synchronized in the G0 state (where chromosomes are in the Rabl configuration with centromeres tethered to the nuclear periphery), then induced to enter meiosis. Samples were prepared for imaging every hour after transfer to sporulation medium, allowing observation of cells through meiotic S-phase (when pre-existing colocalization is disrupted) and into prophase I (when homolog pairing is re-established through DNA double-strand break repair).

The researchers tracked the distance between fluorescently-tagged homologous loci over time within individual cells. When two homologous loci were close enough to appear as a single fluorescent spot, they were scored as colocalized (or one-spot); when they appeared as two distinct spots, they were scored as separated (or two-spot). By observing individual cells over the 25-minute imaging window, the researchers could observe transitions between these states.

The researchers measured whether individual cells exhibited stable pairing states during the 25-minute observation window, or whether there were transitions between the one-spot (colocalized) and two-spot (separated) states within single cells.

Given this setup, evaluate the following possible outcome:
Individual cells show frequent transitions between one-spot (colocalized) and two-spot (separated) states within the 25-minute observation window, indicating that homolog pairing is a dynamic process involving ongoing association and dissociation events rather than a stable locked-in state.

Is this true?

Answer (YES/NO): YES